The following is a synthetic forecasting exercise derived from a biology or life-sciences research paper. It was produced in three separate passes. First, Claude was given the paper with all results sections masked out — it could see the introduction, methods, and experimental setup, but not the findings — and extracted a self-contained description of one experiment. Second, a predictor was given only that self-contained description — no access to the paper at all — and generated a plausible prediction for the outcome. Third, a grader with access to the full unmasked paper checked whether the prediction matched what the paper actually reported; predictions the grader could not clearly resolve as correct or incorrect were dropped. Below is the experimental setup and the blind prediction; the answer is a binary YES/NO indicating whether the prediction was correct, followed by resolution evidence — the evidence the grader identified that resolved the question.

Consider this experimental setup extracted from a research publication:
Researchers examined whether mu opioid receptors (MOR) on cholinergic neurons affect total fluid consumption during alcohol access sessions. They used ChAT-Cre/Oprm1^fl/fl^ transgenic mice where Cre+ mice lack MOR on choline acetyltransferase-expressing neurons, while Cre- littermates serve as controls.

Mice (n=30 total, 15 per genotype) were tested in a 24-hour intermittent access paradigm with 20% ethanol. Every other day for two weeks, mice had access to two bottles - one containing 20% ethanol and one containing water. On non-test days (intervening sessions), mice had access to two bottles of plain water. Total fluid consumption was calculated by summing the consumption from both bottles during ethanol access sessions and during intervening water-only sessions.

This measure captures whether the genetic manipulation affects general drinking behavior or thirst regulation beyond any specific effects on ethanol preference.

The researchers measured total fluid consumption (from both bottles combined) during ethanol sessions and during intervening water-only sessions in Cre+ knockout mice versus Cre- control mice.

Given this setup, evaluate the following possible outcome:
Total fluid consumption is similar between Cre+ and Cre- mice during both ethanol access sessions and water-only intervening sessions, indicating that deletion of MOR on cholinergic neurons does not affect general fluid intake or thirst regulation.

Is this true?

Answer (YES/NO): NO